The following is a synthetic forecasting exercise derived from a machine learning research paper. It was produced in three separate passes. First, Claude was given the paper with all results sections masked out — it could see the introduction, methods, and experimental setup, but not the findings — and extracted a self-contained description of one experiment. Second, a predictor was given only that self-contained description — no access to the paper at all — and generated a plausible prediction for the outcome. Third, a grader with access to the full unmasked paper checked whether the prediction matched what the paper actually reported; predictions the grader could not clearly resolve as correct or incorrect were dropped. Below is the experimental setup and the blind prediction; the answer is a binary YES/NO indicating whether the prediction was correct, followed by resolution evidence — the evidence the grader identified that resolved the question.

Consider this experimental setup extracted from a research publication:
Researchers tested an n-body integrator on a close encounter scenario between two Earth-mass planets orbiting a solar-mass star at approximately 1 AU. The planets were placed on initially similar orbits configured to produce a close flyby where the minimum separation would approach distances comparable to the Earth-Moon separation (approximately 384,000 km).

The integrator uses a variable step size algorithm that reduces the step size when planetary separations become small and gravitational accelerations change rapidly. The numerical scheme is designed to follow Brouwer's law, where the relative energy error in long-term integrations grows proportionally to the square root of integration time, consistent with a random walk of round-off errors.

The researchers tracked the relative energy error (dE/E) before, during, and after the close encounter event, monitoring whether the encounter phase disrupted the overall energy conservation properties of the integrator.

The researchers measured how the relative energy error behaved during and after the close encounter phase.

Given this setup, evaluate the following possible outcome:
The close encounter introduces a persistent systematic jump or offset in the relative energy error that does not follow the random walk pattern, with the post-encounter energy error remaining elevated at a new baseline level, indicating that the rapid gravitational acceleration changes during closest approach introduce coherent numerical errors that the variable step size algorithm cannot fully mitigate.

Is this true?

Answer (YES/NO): NO